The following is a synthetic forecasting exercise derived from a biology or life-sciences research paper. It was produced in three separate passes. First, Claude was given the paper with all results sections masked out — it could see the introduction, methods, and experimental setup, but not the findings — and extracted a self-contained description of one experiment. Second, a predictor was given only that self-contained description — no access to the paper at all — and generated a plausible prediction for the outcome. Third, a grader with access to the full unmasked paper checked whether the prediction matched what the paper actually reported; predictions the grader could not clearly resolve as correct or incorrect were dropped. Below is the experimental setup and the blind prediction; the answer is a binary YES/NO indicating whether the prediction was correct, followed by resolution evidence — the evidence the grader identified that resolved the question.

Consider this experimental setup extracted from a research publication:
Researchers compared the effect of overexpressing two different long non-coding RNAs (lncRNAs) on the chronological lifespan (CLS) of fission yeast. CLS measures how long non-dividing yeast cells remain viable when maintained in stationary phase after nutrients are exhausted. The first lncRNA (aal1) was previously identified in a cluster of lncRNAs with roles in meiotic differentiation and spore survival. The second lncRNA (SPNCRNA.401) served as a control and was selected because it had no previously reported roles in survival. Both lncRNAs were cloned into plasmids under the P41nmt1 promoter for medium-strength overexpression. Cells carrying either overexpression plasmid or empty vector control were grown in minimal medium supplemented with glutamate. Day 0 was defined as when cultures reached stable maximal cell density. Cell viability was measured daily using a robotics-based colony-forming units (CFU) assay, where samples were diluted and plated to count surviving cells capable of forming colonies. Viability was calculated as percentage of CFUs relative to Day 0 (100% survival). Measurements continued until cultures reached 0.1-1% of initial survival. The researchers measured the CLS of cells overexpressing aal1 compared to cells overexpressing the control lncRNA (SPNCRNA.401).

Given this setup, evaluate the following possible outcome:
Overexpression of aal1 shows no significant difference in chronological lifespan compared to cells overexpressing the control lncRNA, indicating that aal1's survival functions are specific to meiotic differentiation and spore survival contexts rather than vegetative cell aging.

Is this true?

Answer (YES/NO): NO